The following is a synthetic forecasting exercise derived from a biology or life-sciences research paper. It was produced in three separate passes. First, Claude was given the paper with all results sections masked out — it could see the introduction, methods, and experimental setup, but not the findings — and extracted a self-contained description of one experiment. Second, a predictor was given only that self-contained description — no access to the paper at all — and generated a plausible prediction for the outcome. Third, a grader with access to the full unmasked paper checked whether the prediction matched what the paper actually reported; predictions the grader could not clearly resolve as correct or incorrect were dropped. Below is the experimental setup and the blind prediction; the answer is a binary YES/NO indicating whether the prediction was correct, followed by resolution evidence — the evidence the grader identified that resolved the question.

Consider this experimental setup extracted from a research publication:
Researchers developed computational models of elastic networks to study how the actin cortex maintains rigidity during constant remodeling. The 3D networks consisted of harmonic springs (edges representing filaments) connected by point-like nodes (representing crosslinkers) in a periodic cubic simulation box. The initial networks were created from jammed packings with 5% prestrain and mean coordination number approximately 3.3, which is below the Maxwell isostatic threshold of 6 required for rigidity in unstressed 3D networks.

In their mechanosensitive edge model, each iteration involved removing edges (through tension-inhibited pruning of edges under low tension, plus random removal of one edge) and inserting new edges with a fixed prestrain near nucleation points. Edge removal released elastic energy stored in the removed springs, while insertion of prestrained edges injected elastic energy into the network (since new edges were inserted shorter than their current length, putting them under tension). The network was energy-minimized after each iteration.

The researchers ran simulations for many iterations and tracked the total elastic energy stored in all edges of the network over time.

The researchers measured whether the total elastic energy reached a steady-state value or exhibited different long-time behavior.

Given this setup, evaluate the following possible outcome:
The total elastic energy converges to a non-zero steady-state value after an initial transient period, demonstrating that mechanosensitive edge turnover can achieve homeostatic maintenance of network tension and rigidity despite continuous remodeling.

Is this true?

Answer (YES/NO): YES